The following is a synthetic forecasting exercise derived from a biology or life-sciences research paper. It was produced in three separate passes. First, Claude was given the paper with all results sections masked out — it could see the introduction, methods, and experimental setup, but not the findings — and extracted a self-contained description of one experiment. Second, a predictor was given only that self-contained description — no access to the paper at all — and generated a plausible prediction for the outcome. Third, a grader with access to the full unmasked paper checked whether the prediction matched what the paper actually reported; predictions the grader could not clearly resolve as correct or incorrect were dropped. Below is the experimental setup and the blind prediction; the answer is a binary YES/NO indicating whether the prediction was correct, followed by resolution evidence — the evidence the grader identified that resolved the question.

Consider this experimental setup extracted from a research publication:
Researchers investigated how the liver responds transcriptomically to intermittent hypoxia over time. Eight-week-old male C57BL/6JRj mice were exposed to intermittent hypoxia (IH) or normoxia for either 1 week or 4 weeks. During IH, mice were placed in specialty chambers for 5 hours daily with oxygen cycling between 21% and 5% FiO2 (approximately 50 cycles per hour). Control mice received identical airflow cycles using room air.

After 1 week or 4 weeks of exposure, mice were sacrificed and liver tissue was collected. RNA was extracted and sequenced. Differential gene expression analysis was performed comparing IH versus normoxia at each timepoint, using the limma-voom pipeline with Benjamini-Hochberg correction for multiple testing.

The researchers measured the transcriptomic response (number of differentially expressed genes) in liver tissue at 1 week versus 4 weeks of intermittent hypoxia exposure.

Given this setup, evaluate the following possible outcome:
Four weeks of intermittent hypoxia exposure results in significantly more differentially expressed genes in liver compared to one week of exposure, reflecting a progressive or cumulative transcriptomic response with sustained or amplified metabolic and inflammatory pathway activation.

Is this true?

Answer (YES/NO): YES